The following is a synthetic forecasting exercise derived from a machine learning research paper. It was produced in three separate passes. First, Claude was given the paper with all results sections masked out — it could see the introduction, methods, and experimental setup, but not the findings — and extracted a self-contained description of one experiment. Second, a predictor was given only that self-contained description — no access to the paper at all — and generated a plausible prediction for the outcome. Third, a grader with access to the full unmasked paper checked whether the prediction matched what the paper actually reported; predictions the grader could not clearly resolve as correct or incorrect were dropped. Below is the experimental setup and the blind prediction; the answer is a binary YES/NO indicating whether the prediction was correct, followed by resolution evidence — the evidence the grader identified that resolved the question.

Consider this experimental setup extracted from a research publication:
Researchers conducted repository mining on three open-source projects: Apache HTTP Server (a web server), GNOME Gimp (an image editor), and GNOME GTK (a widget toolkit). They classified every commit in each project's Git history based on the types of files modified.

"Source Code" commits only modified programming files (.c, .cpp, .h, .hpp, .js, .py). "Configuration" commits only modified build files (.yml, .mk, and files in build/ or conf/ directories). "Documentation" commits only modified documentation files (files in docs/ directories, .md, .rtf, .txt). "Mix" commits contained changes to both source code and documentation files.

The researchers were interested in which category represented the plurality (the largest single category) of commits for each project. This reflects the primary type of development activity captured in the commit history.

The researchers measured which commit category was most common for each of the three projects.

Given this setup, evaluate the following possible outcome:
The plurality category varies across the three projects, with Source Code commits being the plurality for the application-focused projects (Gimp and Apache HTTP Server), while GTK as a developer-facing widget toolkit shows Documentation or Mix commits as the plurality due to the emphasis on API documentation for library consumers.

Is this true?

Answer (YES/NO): NO